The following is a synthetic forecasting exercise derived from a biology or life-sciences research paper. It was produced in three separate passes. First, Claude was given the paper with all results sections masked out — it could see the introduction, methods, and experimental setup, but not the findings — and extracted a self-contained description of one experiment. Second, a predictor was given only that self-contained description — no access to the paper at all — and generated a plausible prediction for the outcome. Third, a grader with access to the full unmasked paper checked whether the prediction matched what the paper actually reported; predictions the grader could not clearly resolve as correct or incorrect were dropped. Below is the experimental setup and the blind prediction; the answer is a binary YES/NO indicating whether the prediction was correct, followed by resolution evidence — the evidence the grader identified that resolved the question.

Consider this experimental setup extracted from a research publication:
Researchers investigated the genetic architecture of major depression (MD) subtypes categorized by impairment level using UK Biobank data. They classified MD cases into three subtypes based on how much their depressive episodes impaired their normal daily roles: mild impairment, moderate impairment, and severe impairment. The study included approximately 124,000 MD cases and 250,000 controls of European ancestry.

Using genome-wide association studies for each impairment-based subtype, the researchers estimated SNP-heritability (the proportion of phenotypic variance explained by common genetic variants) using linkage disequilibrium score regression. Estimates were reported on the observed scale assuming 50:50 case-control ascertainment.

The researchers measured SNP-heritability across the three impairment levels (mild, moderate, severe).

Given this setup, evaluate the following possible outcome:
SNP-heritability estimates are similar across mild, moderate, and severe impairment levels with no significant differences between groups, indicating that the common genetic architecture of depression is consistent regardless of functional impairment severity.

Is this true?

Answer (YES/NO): NO